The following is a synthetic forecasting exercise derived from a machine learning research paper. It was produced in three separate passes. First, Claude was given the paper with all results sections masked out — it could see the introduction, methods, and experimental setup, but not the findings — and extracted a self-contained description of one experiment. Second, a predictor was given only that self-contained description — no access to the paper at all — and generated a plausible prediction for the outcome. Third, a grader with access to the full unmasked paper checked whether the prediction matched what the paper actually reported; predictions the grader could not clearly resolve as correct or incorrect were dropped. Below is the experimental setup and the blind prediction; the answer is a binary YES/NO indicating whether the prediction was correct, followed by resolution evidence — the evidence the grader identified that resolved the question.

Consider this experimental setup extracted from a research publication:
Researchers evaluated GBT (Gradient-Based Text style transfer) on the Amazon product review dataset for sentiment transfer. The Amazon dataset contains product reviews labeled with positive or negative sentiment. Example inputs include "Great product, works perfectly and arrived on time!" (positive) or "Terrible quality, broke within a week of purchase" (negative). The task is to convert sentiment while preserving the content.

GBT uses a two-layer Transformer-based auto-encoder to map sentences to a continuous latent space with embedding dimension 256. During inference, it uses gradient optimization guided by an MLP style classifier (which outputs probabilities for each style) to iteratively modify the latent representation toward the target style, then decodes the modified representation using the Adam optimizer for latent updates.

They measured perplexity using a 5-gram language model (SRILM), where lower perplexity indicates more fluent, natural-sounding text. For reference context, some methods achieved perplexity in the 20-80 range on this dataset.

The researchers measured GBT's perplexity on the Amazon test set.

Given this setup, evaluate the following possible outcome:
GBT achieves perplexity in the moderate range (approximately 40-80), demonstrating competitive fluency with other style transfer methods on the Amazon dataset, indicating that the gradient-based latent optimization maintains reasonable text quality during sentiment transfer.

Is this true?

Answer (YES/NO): NO